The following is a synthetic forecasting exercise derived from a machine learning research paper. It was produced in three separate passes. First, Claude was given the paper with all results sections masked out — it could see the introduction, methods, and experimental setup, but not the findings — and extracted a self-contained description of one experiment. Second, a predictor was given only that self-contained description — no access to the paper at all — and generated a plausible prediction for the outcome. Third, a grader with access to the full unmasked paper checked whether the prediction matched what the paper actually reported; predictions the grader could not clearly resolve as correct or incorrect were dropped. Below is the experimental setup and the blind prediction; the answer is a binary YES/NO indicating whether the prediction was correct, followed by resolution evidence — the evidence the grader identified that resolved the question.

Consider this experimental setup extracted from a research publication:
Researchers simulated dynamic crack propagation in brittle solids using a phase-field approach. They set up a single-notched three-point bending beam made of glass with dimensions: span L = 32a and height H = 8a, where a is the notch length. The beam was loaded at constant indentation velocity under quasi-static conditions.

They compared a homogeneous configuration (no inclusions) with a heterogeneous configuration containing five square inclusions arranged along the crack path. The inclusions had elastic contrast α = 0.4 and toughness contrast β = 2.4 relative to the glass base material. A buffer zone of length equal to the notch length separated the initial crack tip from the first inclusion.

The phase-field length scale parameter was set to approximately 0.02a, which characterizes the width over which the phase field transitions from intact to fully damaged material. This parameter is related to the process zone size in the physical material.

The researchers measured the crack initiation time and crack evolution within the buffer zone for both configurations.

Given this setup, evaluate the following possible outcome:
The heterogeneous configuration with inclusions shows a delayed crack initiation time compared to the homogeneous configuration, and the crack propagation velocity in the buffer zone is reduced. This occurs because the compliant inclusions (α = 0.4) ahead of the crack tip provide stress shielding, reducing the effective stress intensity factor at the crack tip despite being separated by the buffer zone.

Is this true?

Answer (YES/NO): NO